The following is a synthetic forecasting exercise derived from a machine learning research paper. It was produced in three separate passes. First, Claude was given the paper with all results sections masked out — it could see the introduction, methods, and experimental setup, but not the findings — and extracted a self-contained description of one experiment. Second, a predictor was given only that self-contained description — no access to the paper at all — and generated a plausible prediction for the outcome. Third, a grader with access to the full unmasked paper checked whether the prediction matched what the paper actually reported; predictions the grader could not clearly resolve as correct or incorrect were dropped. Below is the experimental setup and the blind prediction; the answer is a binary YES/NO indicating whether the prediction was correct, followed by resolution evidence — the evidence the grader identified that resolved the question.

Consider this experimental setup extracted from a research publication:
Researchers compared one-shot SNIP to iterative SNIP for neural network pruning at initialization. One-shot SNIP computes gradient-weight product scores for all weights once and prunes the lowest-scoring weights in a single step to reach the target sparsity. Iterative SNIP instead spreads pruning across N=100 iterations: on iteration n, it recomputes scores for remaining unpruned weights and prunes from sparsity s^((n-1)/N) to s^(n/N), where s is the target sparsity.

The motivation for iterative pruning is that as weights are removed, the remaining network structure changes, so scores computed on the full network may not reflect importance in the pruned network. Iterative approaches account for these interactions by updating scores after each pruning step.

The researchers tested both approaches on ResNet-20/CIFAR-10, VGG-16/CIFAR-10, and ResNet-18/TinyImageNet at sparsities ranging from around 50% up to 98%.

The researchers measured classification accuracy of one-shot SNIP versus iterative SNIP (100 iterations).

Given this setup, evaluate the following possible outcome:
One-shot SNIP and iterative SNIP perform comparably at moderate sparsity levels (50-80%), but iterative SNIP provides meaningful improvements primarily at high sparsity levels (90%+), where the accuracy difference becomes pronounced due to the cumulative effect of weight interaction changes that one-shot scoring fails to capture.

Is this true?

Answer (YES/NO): NO